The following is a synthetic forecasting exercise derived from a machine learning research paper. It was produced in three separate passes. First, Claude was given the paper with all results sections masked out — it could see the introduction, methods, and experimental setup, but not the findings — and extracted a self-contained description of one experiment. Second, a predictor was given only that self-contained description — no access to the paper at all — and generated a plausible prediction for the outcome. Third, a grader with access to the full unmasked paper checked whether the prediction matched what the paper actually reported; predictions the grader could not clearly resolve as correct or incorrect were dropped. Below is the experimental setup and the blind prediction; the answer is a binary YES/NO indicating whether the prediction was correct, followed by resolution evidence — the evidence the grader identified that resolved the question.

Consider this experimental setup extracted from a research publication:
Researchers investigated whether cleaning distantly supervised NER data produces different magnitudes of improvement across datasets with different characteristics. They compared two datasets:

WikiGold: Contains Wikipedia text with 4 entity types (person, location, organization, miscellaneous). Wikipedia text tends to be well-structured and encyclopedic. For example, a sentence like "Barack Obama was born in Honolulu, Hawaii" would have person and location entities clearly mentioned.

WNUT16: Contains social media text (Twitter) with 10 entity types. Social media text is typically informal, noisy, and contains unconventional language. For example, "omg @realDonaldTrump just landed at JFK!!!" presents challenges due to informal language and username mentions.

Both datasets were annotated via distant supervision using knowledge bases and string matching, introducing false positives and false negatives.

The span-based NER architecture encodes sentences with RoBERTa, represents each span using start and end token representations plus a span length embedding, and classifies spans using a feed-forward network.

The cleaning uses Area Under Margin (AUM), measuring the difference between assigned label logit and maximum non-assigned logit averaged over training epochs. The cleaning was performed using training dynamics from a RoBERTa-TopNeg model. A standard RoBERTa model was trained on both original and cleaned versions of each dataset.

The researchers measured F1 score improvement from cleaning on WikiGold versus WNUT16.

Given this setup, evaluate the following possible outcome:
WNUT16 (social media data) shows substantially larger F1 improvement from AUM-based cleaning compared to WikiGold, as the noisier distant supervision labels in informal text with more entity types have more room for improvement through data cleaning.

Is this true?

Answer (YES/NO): NO